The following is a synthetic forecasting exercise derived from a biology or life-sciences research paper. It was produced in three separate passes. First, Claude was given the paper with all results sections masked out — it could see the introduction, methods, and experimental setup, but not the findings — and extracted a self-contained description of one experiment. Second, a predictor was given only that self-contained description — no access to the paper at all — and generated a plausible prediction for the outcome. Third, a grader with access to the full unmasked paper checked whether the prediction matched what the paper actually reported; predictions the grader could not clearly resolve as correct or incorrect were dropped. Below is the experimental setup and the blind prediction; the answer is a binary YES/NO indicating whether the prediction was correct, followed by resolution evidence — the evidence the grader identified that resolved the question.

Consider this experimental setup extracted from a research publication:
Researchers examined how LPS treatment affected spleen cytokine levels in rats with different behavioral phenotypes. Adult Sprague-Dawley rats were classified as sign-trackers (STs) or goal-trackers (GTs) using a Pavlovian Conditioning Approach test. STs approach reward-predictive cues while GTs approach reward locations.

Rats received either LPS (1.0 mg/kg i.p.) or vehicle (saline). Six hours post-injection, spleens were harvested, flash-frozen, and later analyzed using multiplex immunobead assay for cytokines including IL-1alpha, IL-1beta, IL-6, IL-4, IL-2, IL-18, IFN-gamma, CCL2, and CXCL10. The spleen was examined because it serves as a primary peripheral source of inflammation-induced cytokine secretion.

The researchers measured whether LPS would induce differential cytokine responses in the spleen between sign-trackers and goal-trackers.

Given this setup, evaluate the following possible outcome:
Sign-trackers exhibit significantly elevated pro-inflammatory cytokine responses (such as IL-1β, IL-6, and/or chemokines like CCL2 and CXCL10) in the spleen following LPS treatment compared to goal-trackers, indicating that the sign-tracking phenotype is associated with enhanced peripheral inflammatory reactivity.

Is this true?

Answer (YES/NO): NO